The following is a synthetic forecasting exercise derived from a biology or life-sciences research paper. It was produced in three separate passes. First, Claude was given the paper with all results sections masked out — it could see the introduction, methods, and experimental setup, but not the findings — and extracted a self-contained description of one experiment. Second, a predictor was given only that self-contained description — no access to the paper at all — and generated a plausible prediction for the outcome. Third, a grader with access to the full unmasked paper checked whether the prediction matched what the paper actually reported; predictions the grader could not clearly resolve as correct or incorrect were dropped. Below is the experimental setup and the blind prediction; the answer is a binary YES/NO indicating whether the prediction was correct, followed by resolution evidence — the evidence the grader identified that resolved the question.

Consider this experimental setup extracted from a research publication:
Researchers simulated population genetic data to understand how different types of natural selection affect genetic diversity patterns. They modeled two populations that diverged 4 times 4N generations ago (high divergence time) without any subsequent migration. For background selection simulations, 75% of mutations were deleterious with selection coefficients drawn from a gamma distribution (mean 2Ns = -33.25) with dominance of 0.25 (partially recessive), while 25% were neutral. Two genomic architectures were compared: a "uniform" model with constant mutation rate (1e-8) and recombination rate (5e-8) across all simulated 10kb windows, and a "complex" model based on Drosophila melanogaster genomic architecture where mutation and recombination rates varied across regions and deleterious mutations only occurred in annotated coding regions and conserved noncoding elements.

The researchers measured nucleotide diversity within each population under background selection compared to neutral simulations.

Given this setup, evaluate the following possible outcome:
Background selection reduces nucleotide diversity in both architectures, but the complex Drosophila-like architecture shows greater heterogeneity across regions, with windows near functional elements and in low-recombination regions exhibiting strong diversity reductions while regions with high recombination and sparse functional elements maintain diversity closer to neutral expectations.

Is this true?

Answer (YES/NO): NO